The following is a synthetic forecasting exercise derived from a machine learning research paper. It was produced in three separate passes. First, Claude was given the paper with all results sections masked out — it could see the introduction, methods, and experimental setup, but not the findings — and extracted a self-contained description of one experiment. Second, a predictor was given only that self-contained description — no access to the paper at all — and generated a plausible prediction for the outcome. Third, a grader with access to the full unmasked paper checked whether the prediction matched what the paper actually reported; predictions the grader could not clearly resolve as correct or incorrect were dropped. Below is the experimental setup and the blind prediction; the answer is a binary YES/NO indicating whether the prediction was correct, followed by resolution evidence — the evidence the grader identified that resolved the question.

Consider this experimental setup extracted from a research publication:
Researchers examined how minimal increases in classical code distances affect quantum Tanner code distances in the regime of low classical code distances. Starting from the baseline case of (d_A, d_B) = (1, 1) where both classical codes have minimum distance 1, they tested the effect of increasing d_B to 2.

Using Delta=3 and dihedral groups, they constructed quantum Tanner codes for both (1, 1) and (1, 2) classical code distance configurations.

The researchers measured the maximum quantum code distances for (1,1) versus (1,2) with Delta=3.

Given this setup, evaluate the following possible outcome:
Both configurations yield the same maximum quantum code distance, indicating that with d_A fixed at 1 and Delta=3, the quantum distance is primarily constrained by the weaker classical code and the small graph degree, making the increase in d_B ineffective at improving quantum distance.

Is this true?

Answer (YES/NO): YES